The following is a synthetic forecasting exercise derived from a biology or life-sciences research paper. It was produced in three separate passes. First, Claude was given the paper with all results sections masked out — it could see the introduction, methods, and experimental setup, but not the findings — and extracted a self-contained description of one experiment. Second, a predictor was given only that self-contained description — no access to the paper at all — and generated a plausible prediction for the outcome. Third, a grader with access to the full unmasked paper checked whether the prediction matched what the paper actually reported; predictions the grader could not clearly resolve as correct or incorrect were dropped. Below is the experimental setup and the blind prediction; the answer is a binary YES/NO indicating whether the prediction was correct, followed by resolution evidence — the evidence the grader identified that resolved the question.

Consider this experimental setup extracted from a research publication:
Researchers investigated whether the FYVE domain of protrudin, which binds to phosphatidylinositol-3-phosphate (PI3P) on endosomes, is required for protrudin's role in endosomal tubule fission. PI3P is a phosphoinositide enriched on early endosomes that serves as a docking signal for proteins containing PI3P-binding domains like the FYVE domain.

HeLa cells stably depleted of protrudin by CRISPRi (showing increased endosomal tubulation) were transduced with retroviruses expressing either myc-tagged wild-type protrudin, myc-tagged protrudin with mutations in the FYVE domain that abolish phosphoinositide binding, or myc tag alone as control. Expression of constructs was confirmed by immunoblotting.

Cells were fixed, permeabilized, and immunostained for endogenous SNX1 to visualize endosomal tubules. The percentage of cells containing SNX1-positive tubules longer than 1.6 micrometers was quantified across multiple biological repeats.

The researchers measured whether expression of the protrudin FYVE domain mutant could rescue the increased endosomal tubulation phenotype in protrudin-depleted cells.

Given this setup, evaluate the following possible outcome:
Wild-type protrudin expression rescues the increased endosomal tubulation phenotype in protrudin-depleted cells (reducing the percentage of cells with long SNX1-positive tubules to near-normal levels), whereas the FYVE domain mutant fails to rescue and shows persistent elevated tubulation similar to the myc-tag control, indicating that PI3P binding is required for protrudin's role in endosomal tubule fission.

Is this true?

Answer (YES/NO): YES